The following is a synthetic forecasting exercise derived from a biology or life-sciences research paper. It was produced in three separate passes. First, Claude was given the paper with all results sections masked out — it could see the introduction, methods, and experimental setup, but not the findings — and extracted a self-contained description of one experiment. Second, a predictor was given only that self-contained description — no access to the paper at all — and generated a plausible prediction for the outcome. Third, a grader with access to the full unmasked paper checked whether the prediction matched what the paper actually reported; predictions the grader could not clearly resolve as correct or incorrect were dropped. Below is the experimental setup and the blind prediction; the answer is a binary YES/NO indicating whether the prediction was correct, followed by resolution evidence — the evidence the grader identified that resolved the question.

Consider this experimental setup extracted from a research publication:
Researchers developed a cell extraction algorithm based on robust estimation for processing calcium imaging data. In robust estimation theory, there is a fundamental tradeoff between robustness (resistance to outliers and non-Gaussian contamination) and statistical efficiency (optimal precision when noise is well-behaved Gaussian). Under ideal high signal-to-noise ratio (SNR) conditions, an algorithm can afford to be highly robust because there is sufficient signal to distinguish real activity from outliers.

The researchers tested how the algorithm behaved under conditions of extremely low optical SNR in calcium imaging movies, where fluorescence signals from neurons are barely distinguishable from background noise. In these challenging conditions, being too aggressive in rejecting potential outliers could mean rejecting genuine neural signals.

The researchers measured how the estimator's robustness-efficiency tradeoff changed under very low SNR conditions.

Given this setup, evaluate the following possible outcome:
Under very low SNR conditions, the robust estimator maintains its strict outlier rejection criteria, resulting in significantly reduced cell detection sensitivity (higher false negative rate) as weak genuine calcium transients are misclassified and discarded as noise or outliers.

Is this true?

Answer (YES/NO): NO